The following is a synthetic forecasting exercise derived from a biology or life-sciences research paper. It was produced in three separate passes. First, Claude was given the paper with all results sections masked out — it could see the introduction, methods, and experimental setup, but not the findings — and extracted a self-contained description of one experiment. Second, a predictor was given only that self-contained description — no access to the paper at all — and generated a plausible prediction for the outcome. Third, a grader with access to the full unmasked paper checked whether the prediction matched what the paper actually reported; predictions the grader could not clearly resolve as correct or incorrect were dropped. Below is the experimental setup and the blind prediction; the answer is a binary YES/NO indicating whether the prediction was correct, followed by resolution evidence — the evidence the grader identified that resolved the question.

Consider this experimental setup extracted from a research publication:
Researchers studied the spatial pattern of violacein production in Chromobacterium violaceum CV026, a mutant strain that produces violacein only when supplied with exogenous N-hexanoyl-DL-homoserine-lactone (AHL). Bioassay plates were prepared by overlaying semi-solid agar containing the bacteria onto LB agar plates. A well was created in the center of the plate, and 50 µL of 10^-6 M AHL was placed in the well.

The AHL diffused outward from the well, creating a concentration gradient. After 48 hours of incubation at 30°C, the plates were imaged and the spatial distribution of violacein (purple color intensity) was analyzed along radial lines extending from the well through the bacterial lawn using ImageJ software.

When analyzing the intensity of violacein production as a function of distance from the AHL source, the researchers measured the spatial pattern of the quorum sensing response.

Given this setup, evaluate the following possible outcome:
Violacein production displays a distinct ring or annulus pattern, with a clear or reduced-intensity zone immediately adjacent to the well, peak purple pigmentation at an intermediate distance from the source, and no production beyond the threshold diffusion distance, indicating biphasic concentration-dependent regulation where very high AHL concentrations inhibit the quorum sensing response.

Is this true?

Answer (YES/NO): NO